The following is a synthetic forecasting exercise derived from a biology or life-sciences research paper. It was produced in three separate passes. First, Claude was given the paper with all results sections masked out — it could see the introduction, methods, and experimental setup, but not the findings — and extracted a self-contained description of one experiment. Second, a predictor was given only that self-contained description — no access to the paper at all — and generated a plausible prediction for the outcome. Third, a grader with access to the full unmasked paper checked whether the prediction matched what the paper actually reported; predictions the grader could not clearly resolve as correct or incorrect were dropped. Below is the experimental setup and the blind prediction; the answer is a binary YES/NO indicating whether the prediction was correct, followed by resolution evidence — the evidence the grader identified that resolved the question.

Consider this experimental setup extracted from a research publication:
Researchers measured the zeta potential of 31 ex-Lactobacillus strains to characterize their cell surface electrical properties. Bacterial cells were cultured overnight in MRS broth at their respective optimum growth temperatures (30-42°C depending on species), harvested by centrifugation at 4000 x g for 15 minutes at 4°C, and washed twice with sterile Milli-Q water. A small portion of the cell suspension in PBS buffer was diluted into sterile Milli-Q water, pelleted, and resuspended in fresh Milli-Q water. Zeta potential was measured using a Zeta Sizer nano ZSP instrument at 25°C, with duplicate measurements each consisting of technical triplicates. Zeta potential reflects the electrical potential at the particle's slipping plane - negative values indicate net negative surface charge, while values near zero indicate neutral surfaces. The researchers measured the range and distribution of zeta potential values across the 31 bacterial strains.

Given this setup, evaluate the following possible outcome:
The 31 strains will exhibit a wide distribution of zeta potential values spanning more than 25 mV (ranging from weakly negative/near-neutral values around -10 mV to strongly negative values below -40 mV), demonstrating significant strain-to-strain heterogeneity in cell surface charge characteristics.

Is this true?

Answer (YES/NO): YES